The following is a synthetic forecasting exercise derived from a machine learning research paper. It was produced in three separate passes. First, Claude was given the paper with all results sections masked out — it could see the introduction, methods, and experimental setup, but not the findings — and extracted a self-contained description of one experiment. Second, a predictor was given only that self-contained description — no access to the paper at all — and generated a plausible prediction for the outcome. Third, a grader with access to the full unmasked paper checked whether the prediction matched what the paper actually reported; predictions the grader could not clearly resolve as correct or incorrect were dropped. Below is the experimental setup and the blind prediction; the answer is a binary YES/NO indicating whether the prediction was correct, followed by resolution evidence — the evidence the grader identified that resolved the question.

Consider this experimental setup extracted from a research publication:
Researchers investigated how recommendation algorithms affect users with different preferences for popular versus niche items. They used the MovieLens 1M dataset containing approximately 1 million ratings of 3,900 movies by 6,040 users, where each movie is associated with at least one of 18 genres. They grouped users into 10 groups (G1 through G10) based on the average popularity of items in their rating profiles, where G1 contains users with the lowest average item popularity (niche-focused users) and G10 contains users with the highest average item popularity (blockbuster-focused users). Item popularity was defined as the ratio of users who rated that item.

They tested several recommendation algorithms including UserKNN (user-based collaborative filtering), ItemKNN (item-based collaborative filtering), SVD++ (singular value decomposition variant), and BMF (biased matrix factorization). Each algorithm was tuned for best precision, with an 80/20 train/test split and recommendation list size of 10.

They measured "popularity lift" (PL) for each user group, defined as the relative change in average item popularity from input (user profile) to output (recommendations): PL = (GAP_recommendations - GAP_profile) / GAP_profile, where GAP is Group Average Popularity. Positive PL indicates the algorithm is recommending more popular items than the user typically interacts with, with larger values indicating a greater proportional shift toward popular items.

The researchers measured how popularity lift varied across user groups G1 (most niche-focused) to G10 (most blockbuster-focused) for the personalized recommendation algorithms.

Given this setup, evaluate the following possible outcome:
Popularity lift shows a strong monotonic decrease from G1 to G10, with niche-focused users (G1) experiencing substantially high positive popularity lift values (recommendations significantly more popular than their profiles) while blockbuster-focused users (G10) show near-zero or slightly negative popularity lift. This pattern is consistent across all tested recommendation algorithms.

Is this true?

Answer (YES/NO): NO